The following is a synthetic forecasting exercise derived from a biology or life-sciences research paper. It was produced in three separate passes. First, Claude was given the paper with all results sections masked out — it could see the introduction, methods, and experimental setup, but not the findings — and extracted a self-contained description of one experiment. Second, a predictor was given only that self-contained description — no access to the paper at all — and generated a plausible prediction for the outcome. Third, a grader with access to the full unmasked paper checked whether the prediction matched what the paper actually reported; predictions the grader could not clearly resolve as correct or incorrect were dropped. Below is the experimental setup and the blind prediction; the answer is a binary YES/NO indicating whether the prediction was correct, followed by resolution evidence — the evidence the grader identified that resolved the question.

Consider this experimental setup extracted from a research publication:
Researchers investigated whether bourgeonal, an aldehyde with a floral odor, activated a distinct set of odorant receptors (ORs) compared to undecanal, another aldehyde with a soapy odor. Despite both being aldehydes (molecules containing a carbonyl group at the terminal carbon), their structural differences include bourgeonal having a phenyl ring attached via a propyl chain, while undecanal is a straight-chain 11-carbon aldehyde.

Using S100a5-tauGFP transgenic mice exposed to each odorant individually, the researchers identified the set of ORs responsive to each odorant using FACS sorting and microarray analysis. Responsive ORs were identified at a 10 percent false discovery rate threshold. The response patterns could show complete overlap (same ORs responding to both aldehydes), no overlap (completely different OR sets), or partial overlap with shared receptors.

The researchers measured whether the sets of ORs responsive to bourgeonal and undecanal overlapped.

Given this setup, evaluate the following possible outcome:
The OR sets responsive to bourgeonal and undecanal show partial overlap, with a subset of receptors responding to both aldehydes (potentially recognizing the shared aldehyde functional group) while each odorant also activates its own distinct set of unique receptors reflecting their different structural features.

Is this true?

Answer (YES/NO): NO